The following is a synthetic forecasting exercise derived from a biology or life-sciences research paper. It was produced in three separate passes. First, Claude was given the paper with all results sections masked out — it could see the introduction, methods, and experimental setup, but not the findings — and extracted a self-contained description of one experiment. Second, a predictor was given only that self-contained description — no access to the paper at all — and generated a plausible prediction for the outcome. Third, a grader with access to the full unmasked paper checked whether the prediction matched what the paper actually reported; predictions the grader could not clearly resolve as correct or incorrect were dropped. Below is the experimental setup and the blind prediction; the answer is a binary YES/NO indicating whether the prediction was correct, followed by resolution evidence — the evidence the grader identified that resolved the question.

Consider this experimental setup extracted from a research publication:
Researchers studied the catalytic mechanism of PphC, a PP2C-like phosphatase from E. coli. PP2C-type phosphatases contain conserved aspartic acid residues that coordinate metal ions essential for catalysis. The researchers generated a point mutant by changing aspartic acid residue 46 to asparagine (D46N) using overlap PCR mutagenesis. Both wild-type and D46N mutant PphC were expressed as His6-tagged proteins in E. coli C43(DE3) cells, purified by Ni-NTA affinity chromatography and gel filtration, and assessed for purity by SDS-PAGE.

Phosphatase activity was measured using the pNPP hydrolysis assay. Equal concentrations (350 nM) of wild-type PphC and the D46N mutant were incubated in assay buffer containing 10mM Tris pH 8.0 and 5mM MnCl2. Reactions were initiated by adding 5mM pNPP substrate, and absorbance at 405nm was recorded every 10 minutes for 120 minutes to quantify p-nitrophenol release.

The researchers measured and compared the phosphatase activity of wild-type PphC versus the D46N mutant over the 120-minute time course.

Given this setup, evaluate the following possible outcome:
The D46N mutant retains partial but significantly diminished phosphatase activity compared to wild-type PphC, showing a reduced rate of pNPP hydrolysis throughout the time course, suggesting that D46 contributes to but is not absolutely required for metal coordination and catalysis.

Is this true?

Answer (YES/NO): NO